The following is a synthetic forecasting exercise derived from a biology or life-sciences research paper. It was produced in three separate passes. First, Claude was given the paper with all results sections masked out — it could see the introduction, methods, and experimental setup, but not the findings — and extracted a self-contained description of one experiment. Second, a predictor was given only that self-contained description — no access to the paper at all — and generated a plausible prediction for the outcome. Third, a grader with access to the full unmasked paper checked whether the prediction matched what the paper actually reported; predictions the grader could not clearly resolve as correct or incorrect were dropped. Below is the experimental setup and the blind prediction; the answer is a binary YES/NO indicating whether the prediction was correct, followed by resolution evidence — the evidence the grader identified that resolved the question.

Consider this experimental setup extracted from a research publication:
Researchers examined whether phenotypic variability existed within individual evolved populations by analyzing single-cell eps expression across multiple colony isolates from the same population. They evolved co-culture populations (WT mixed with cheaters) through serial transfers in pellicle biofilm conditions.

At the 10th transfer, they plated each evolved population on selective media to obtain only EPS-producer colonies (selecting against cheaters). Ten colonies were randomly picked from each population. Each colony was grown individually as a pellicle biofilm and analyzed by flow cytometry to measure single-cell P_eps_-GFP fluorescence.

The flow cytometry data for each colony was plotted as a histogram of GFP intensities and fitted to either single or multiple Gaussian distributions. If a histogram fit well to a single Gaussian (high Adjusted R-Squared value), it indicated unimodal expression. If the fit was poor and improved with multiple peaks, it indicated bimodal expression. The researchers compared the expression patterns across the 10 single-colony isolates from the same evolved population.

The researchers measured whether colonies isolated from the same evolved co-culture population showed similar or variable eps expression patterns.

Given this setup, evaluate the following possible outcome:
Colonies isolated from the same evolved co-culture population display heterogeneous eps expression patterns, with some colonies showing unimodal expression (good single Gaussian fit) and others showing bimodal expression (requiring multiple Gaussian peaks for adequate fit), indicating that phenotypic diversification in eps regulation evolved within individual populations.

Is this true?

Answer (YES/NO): NO